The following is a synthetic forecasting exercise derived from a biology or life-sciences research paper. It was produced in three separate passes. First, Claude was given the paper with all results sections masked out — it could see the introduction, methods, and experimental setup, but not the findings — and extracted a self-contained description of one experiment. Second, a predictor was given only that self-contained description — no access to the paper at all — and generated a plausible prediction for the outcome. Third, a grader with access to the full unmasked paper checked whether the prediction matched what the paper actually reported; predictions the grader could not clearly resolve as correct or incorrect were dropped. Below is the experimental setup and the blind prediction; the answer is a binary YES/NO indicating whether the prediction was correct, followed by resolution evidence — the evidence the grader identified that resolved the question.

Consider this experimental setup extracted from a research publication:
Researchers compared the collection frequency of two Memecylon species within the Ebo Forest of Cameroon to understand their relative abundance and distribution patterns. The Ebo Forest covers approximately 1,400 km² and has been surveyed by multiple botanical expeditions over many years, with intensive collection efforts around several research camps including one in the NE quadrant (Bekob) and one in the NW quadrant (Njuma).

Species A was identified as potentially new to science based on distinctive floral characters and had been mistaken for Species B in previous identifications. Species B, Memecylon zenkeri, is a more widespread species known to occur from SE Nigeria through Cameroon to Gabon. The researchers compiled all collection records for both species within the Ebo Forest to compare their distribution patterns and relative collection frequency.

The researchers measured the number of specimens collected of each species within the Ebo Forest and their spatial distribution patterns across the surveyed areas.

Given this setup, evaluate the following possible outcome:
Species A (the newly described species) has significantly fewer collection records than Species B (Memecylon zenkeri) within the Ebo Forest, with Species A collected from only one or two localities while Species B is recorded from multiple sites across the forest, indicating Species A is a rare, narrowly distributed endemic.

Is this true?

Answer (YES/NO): NO